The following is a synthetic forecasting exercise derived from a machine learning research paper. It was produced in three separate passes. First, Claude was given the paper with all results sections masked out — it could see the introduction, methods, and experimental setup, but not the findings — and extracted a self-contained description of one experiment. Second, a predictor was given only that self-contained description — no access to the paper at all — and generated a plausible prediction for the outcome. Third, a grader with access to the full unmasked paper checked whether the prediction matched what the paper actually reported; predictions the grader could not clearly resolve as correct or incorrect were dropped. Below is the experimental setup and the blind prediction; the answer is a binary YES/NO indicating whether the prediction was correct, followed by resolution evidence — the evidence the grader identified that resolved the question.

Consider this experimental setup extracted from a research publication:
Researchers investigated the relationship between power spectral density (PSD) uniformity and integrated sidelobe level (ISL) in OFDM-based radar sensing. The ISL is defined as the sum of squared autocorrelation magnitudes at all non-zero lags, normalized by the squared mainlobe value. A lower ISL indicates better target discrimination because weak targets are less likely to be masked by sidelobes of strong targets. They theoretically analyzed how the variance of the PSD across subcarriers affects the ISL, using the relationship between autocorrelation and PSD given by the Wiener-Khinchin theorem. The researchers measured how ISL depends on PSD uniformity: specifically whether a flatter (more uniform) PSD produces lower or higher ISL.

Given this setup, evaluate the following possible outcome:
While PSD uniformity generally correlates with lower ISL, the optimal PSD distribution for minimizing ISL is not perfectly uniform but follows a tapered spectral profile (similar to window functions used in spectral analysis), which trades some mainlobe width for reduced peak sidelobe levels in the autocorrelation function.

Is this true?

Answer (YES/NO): NO